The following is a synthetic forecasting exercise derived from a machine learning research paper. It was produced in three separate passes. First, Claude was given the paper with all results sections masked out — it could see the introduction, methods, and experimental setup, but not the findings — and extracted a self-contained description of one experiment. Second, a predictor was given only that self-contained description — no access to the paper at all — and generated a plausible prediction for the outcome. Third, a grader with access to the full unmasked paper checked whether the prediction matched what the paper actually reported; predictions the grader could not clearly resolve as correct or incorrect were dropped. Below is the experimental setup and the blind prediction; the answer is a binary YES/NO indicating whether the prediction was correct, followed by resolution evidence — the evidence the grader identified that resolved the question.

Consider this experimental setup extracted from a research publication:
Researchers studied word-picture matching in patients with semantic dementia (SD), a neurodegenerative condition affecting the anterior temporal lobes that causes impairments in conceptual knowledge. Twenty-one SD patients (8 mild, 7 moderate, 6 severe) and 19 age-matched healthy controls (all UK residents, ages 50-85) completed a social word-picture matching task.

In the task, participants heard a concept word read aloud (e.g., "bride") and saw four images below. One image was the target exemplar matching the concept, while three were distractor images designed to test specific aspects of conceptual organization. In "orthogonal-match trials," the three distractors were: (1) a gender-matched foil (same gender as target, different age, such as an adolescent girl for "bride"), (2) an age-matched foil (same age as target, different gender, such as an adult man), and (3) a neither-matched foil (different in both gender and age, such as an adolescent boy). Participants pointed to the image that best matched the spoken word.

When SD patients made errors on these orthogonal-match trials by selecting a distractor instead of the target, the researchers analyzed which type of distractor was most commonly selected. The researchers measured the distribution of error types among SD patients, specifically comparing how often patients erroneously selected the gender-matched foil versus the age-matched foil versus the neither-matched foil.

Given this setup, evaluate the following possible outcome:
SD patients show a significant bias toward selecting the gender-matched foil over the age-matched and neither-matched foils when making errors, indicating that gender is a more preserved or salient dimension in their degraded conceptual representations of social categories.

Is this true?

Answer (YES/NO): YES